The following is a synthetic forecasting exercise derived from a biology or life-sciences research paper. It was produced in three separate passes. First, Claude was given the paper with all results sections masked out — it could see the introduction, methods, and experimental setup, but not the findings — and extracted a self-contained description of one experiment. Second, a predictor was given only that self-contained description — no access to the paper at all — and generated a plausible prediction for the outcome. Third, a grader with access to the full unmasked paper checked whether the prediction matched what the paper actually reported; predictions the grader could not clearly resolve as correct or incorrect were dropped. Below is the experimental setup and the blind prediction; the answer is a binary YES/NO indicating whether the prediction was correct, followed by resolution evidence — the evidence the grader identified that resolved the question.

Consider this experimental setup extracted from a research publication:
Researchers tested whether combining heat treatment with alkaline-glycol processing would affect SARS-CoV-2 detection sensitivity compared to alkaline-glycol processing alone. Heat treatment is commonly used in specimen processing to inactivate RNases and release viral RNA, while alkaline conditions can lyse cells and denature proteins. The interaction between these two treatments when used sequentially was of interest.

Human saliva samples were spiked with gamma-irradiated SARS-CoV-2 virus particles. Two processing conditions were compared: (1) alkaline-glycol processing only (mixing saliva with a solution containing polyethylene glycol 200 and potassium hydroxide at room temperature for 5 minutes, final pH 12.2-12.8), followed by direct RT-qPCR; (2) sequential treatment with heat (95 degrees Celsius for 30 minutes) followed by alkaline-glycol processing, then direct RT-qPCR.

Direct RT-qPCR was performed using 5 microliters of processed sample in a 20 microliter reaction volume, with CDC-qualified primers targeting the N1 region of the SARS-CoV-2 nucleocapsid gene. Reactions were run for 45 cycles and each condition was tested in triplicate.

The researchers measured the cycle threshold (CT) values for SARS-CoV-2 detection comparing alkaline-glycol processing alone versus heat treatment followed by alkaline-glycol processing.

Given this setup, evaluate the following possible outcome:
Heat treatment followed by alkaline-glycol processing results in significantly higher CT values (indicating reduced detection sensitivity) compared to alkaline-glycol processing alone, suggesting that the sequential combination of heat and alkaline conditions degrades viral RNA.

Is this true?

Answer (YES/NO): NO